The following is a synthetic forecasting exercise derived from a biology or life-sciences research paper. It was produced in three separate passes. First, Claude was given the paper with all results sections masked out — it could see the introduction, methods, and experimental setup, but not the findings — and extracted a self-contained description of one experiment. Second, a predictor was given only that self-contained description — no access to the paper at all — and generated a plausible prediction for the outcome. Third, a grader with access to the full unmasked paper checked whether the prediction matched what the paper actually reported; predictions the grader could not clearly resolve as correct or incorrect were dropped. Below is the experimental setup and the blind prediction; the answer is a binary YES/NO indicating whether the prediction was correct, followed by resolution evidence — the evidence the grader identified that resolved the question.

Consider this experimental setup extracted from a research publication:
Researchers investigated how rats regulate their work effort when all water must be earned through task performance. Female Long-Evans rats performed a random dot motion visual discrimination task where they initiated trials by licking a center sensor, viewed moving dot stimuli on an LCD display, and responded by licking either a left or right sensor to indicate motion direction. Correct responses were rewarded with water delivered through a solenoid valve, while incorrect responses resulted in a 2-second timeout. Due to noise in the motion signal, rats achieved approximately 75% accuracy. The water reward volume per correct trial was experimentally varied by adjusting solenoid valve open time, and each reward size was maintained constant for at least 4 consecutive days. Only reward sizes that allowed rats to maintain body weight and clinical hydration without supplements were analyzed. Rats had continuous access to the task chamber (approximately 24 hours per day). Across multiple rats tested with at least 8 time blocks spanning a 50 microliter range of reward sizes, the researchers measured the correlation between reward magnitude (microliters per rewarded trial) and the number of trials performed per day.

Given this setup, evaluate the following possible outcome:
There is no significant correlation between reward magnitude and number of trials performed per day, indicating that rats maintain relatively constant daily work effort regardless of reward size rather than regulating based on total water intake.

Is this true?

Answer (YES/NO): NO